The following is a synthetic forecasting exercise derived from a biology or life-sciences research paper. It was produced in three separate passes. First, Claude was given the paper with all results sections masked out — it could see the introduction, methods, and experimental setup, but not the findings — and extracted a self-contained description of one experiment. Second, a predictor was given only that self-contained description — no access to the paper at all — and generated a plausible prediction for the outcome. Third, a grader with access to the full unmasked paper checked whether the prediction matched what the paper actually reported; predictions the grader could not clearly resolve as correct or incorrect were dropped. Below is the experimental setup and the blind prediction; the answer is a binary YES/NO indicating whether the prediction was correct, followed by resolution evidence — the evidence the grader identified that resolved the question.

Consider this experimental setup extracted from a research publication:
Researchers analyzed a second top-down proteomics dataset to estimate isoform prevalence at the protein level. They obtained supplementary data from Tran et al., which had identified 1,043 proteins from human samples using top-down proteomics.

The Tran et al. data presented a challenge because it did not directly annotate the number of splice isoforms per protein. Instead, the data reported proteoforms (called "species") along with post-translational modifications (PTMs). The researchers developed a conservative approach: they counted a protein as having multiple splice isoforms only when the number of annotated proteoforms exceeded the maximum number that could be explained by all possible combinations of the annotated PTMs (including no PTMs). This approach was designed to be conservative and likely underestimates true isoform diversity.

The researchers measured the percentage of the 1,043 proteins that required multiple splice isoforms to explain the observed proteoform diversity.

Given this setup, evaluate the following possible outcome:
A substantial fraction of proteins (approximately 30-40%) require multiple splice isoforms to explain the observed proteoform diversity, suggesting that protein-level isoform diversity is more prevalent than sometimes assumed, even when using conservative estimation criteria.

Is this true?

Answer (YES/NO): NO